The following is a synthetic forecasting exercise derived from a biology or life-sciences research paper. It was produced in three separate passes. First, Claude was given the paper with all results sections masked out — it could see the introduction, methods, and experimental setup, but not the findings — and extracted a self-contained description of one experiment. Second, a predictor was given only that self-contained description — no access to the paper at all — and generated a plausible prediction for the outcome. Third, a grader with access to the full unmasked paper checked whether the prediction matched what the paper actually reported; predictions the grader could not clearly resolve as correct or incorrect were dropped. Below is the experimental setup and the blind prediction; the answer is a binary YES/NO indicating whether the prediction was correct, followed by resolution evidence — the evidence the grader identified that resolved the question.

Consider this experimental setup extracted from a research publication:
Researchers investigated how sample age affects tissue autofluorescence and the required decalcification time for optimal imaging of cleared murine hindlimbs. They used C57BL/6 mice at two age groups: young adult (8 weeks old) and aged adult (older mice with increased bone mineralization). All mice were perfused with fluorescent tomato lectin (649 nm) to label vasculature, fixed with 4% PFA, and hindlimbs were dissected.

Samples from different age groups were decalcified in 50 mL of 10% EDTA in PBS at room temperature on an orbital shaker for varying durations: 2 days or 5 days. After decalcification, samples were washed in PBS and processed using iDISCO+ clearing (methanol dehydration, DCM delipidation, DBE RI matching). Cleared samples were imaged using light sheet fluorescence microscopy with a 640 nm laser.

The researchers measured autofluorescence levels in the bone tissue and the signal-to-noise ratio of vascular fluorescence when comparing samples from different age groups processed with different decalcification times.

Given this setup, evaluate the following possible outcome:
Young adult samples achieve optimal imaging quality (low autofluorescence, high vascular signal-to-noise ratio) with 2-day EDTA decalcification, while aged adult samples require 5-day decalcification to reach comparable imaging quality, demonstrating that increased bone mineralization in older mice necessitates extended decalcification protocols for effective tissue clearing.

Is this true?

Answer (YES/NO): YES